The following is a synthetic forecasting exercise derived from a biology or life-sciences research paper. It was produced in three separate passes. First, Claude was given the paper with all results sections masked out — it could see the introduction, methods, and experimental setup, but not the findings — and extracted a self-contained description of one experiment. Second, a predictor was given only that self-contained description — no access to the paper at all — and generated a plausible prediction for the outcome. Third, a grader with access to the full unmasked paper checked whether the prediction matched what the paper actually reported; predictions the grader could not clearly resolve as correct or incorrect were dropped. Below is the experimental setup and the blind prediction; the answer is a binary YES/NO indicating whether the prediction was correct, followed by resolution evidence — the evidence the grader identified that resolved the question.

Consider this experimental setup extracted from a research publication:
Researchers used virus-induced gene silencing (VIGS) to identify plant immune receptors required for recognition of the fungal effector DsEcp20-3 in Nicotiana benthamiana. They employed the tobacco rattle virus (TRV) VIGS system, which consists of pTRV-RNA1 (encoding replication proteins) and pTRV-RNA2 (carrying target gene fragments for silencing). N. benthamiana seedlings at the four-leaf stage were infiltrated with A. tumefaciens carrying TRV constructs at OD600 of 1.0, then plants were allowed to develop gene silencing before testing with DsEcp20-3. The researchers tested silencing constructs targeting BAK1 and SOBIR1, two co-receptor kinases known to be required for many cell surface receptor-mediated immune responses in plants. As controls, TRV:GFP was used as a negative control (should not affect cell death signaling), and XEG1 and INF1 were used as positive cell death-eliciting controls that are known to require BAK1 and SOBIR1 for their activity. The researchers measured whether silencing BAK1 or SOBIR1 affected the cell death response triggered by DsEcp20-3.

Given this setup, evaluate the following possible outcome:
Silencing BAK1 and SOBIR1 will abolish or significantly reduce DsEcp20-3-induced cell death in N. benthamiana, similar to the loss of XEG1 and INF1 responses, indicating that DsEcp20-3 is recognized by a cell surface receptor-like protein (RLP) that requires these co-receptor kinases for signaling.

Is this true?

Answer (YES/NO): YES